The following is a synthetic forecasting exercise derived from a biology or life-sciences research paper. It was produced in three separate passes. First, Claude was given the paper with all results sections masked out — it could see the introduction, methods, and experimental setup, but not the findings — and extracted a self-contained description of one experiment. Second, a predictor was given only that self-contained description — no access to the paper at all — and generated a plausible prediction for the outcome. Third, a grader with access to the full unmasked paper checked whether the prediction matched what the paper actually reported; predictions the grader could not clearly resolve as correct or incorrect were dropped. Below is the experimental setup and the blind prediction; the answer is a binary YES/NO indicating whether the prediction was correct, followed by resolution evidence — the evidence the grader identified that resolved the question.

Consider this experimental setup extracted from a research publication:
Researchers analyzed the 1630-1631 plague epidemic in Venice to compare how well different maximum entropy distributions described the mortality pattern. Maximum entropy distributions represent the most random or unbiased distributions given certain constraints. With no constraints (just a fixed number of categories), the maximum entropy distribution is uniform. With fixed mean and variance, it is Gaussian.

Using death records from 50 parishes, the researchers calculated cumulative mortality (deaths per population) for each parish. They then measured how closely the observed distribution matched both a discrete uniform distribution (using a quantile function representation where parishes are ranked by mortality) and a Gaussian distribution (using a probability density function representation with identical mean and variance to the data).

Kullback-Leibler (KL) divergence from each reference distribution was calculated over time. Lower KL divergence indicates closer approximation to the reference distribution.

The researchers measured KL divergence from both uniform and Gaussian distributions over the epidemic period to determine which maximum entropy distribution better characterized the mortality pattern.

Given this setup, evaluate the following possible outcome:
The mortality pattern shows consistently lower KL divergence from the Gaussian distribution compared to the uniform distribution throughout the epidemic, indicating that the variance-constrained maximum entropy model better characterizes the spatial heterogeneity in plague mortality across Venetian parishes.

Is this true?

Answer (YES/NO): NO